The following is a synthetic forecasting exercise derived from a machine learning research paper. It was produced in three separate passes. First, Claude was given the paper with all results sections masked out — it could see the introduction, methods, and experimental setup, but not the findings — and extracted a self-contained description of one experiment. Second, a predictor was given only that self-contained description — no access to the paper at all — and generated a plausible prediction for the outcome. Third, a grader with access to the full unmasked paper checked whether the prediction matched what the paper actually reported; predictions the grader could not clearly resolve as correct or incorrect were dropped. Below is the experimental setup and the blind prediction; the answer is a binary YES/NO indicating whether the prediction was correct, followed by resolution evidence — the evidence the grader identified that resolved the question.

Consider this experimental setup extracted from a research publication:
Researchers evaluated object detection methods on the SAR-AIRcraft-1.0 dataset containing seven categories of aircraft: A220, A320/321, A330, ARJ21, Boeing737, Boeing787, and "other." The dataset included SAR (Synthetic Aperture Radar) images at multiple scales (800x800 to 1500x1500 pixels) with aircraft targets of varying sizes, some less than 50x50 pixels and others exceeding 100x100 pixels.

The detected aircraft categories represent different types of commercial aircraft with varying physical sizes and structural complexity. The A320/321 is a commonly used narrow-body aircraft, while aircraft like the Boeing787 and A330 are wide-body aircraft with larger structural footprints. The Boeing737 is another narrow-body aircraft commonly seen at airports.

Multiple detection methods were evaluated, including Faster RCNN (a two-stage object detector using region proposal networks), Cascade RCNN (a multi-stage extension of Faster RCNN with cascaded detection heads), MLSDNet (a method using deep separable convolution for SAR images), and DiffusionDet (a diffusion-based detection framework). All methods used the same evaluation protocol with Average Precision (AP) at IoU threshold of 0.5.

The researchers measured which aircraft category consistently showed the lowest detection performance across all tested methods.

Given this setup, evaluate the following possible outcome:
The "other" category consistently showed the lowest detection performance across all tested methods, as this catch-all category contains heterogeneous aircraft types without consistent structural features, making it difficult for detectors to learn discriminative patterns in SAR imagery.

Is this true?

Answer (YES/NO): NO